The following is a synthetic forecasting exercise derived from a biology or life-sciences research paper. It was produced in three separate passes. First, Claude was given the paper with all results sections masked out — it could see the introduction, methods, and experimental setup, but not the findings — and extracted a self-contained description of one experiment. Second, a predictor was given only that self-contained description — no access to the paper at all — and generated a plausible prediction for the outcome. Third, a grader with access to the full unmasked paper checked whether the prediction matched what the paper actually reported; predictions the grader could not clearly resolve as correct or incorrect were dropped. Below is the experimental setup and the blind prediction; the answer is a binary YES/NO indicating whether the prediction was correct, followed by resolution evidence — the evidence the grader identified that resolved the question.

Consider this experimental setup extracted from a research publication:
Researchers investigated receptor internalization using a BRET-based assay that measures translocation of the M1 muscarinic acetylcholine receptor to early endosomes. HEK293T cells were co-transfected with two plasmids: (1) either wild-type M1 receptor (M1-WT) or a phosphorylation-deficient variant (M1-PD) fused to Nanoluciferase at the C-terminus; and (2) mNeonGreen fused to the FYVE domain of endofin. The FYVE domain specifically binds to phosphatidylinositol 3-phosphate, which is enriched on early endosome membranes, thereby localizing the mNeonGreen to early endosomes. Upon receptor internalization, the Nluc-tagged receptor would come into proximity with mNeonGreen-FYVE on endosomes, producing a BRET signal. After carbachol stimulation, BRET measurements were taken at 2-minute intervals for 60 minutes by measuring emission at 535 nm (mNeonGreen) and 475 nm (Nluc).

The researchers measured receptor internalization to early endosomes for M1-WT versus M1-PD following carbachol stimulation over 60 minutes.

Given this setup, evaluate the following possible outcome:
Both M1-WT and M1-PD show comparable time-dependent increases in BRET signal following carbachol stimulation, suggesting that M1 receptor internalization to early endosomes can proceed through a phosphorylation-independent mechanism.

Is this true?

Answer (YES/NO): NO